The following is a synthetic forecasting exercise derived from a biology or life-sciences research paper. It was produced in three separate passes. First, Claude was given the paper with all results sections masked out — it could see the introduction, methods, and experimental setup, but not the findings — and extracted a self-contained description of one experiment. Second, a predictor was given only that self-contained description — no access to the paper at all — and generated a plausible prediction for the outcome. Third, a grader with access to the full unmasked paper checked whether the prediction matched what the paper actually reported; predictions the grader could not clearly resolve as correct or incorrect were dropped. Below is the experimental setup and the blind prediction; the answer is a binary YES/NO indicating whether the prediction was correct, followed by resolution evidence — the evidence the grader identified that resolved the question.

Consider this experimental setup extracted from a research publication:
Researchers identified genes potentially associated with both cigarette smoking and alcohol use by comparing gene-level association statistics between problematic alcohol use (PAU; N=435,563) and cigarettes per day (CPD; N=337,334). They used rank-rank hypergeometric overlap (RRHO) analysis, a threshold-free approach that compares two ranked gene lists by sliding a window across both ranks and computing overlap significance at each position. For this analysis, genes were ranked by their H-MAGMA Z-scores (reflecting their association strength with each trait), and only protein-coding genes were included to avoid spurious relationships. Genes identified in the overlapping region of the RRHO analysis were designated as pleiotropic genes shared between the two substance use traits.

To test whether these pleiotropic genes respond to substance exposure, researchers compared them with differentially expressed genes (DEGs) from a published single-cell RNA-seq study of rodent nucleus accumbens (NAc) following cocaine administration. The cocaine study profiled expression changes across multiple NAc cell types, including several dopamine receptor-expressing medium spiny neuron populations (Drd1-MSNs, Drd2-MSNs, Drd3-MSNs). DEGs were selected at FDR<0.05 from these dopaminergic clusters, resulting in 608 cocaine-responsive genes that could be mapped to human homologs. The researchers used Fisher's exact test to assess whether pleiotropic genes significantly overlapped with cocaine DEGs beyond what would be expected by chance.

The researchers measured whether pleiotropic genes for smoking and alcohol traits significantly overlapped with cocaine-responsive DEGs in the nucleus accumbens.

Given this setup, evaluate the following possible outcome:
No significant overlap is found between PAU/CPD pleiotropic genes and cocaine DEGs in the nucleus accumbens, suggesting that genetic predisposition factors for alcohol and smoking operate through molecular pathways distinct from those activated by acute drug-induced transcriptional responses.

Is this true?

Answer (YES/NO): NO